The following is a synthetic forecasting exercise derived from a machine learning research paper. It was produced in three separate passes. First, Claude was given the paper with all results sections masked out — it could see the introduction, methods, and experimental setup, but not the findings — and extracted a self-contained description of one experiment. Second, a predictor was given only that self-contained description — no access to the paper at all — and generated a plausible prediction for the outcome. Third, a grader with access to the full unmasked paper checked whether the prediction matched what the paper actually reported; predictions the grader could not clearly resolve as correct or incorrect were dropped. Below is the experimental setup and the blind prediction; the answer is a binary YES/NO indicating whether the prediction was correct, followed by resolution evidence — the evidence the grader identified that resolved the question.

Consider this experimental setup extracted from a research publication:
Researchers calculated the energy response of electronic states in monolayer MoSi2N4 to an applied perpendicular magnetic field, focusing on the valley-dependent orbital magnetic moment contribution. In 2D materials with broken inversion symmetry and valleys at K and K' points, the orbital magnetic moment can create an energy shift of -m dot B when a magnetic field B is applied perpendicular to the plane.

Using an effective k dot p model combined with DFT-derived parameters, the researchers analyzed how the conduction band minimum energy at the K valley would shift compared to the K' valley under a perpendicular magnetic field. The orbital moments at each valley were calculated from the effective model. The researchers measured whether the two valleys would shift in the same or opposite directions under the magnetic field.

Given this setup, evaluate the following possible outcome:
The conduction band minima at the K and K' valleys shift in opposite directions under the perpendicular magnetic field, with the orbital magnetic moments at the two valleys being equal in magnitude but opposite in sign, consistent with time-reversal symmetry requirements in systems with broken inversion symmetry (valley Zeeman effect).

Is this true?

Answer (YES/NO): YES